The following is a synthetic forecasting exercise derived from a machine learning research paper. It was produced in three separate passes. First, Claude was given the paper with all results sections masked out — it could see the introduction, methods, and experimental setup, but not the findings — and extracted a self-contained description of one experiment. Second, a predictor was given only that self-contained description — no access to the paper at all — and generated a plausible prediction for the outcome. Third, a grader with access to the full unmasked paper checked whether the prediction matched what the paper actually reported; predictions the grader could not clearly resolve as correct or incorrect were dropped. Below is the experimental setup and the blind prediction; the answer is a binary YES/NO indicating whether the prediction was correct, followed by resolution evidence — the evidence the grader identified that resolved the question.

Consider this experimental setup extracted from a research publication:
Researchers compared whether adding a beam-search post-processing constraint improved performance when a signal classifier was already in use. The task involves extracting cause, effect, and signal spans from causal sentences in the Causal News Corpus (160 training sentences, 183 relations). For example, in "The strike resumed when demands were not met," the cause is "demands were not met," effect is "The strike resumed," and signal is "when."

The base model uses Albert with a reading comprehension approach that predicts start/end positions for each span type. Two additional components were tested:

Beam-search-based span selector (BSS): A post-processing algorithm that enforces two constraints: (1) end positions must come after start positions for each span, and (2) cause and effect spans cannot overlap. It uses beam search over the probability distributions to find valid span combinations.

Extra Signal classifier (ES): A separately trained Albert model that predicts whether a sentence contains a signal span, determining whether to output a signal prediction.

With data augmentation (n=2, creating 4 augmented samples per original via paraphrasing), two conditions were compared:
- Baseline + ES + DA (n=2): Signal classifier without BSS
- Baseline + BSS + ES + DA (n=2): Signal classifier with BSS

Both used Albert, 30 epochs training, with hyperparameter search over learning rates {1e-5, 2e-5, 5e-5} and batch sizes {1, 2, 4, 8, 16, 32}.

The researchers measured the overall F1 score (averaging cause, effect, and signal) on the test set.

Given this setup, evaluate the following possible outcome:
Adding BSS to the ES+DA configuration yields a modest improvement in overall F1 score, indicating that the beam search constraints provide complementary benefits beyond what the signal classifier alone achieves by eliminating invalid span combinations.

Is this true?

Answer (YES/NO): YES